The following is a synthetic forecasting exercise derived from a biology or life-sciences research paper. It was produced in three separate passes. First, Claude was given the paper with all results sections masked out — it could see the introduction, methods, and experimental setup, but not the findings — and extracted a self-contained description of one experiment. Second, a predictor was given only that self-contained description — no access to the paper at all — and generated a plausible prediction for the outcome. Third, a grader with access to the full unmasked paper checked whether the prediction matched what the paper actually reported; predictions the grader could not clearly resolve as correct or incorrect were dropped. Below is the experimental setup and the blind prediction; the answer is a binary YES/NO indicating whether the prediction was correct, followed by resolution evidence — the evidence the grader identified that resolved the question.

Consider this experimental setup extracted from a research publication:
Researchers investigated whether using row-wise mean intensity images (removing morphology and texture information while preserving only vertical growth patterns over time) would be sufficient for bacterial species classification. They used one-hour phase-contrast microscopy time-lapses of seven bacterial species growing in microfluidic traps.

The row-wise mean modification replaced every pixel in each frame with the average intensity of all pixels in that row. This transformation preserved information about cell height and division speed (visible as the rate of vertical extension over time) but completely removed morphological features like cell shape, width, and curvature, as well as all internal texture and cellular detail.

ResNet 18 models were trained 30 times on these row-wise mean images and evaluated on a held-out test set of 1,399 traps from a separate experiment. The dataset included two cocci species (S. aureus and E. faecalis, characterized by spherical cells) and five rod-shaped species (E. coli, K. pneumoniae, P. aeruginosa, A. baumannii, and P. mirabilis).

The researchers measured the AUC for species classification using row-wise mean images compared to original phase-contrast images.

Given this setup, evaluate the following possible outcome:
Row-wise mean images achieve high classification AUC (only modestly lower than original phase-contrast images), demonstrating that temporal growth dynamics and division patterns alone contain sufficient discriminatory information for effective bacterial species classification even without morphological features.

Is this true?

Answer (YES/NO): NO